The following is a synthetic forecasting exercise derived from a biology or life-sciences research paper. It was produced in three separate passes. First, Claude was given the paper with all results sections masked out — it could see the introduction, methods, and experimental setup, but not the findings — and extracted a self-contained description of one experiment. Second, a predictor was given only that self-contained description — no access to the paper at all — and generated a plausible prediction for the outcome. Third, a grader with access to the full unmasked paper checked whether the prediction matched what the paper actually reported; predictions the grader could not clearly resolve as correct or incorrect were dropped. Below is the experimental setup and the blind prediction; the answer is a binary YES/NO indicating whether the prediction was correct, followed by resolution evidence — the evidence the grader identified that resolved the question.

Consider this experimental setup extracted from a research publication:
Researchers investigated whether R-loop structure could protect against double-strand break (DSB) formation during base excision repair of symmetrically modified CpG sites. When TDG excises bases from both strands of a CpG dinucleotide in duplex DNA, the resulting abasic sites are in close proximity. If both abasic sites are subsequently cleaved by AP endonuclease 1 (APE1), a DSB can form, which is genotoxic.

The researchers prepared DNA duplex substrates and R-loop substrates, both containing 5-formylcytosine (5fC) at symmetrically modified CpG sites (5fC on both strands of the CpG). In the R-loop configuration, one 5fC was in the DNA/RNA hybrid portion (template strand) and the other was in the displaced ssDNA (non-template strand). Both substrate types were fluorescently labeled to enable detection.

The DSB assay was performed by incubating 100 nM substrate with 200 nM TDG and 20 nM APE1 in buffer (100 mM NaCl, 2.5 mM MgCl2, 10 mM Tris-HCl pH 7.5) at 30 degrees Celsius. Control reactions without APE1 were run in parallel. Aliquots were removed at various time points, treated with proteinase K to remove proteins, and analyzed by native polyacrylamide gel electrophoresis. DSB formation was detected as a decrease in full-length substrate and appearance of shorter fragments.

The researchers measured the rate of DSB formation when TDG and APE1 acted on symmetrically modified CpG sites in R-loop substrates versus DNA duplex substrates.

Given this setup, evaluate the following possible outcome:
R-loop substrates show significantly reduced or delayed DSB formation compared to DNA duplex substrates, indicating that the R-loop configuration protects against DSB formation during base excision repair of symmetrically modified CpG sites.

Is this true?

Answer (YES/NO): YES